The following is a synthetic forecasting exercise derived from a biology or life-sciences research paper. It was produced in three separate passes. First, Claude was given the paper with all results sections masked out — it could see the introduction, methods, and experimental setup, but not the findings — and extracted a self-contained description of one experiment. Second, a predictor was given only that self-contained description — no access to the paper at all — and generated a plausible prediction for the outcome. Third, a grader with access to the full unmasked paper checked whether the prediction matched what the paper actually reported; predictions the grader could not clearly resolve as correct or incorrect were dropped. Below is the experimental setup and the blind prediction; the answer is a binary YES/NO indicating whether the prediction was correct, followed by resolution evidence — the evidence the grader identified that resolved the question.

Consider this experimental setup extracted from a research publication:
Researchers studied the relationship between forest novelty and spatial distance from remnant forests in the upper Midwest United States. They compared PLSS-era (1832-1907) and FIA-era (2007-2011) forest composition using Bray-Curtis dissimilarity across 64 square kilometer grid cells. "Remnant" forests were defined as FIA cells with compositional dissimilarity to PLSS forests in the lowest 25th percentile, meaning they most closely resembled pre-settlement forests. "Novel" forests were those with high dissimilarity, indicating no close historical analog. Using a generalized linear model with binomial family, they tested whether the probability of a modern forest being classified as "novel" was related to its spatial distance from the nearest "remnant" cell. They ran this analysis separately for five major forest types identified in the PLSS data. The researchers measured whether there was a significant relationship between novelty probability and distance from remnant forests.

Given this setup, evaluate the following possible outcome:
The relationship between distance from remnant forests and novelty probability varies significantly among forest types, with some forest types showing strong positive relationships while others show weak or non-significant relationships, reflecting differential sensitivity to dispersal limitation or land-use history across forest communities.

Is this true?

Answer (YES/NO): YES